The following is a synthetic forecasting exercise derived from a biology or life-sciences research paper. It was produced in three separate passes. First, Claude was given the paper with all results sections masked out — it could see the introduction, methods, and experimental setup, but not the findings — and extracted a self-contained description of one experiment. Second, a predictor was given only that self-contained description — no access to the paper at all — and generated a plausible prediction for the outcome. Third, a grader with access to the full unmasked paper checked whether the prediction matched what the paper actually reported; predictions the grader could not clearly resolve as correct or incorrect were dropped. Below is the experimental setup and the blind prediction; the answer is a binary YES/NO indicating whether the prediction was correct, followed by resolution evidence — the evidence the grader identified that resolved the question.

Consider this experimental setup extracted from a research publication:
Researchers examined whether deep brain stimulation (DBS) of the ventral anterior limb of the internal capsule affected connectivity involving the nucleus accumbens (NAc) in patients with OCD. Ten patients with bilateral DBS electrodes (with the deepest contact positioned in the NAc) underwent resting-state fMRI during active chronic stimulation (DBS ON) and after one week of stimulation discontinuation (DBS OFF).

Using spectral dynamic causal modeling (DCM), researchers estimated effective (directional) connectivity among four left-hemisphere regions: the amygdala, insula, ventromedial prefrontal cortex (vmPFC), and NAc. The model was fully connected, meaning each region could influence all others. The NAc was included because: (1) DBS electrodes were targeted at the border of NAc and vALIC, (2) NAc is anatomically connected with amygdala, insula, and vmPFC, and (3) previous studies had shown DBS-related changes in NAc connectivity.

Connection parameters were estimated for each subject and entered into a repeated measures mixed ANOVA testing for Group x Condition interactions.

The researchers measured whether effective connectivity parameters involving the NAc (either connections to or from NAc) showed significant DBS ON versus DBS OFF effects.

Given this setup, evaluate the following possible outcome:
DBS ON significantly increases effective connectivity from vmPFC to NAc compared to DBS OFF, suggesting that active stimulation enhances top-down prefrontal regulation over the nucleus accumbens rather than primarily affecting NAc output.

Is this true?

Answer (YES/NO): NO